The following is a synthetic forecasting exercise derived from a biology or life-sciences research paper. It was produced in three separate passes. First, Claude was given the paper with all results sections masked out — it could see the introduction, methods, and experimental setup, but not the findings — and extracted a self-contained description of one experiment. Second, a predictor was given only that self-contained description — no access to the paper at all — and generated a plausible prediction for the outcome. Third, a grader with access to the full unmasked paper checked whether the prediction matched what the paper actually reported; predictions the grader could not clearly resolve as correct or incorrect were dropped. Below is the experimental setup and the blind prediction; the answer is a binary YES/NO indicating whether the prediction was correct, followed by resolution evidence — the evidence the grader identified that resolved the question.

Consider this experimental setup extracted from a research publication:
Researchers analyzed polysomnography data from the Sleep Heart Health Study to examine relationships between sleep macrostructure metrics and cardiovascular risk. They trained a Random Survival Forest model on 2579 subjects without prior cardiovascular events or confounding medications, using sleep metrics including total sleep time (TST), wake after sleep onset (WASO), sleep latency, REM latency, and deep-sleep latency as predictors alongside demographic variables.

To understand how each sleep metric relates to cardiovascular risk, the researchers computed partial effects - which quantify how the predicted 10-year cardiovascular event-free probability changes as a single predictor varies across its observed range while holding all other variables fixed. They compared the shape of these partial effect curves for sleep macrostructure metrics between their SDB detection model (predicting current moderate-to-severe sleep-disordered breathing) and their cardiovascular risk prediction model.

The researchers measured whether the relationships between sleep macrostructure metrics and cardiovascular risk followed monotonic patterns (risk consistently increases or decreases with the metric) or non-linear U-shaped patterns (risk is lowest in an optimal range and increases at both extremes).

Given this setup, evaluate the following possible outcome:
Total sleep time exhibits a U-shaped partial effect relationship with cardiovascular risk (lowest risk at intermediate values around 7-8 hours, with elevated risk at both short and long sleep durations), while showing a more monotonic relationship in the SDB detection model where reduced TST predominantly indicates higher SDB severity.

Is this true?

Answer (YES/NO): NO